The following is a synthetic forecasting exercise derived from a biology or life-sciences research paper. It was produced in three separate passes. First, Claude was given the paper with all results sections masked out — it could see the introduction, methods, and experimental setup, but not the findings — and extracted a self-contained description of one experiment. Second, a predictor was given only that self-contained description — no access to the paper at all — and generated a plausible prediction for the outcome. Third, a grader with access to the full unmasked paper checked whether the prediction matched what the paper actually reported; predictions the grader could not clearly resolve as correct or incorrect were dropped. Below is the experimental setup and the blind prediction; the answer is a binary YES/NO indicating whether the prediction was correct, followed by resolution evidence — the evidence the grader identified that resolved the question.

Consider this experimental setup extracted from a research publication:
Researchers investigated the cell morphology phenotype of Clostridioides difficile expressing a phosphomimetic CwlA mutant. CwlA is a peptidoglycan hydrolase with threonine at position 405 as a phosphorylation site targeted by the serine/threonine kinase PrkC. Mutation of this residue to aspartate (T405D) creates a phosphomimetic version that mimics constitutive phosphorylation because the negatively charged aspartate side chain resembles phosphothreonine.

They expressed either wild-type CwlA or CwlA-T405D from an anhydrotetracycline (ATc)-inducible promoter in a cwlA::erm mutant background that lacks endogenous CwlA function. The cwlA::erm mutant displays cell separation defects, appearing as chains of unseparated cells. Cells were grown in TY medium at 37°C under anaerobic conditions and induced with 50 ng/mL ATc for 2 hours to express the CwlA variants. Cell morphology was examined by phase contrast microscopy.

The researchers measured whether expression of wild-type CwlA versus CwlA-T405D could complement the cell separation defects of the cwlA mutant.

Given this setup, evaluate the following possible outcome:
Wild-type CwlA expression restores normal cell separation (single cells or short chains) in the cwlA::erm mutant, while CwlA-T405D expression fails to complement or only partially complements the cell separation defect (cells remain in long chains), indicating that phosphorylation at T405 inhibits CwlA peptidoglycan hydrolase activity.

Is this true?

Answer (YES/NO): NO